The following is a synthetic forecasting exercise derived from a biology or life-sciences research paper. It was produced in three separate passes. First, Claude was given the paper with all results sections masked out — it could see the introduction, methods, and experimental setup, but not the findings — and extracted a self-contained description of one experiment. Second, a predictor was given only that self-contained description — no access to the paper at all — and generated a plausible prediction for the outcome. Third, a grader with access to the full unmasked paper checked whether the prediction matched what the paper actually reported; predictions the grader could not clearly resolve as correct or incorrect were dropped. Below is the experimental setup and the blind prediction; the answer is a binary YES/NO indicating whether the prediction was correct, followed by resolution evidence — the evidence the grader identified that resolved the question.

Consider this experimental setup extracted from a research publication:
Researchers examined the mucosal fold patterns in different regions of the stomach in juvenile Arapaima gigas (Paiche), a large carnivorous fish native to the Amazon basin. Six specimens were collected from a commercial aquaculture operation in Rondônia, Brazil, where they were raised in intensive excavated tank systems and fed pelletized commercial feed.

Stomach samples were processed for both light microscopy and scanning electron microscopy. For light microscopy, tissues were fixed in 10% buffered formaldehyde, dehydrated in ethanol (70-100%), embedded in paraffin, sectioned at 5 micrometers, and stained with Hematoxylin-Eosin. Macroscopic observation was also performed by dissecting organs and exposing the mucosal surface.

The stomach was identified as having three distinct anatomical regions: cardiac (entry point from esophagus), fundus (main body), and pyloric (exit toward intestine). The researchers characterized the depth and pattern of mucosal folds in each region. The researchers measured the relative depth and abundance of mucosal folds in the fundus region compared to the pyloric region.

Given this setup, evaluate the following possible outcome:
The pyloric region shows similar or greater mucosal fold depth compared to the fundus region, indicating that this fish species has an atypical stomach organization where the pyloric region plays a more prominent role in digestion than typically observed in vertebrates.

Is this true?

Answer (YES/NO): YES